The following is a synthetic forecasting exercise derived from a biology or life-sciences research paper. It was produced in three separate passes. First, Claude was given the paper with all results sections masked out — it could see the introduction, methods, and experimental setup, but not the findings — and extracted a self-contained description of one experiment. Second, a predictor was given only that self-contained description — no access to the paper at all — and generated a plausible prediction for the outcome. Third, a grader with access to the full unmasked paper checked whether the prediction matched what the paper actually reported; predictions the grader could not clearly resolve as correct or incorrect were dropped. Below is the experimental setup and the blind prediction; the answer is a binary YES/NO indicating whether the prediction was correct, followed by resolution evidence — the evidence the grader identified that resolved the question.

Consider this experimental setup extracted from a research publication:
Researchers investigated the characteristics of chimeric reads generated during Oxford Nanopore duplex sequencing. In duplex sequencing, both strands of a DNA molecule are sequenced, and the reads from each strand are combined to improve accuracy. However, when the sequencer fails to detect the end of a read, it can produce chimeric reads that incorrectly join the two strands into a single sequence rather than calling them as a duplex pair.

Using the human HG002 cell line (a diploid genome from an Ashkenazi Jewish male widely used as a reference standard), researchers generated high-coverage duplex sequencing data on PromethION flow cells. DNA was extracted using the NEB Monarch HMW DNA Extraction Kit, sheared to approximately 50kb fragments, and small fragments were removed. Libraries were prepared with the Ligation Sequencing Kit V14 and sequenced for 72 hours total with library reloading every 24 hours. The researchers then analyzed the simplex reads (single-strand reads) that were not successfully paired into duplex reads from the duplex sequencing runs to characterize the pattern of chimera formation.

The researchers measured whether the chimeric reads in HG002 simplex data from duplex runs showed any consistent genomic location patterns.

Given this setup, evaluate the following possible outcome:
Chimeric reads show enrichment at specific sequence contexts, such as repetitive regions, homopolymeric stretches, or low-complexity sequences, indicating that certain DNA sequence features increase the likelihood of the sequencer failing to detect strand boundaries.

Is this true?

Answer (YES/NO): YES